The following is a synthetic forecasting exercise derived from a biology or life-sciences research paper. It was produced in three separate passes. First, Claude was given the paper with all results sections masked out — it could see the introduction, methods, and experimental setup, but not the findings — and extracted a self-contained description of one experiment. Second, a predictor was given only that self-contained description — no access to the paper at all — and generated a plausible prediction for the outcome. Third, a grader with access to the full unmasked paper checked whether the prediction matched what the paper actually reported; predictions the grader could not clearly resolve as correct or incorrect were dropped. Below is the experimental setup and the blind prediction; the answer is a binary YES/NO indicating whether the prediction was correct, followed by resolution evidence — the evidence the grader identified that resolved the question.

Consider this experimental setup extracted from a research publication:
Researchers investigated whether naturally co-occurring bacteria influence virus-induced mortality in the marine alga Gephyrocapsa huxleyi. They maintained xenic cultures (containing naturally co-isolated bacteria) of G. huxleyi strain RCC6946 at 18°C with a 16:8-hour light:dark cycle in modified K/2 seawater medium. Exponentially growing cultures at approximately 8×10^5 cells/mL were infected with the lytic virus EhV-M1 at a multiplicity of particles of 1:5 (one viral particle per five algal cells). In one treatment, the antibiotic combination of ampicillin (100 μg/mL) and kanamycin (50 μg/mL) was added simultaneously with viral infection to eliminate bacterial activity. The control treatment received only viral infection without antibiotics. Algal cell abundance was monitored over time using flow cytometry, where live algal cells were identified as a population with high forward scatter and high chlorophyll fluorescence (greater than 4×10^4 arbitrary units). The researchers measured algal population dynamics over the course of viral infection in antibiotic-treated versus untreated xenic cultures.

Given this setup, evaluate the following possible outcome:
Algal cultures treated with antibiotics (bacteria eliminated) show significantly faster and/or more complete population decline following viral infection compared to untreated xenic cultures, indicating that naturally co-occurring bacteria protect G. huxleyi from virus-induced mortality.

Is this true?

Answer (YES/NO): NO